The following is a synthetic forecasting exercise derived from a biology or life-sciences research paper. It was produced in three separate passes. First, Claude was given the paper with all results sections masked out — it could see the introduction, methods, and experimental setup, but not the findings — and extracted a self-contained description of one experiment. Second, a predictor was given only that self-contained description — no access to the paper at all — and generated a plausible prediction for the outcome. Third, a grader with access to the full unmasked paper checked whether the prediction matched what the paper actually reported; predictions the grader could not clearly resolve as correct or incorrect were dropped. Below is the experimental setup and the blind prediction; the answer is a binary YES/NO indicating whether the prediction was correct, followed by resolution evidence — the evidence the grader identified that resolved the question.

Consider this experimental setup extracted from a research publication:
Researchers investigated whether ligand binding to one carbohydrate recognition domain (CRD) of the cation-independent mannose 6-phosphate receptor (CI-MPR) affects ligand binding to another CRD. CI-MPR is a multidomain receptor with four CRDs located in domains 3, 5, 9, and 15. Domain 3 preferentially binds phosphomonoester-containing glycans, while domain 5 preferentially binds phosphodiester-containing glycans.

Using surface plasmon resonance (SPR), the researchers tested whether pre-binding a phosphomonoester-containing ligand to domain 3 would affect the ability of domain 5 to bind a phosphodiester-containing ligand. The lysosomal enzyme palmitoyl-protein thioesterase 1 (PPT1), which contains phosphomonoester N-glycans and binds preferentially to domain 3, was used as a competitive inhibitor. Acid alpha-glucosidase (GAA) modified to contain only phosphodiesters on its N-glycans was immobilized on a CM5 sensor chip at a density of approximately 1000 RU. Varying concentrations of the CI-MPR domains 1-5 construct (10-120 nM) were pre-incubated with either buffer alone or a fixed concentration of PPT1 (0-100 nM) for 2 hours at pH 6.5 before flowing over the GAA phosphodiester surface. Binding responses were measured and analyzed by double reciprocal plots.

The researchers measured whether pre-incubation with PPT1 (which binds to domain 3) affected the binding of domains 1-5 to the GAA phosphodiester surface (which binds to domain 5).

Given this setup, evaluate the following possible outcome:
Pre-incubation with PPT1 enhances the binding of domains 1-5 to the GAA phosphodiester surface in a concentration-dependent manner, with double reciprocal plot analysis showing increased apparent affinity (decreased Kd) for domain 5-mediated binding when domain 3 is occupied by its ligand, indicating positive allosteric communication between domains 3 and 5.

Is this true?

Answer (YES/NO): NO